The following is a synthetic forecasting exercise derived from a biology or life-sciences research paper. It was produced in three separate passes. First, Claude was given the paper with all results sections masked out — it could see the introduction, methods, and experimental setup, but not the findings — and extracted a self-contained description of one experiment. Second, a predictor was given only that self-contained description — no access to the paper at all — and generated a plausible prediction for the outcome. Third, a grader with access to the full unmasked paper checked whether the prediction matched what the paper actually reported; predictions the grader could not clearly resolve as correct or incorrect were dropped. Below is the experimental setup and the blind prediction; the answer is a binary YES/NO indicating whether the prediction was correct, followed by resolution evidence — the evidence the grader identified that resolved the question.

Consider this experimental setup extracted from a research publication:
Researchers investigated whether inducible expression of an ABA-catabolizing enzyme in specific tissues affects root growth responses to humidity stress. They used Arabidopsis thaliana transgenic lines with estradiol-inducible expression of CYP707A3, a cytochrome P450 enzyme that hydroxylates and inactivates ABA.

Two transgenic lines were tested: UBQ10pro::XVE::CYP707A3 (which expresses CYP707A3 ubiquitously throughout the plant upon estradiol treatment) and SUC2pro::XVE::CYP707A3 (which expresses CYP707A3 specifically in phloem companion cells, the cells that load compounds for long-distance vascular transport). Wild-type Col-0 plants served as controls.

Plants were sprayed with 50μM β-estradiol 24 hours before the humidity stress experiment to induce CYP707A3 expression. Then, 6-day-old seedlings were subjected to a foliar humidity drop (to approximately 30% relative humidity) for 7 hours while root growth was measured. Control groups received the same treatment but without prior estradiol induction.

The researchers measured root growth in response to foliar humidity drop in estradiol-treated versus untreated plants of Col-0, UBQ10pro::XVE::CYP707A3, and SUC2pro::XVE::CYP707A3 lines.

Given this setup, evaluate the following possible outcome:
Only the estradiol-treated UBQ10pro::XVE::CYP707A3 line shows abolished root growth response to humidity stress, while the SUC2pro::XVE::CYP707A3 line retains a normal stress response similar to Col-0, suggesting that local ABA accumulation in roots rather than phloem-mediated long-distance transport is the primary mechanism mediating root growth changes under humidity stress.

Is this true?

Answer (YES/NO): NO